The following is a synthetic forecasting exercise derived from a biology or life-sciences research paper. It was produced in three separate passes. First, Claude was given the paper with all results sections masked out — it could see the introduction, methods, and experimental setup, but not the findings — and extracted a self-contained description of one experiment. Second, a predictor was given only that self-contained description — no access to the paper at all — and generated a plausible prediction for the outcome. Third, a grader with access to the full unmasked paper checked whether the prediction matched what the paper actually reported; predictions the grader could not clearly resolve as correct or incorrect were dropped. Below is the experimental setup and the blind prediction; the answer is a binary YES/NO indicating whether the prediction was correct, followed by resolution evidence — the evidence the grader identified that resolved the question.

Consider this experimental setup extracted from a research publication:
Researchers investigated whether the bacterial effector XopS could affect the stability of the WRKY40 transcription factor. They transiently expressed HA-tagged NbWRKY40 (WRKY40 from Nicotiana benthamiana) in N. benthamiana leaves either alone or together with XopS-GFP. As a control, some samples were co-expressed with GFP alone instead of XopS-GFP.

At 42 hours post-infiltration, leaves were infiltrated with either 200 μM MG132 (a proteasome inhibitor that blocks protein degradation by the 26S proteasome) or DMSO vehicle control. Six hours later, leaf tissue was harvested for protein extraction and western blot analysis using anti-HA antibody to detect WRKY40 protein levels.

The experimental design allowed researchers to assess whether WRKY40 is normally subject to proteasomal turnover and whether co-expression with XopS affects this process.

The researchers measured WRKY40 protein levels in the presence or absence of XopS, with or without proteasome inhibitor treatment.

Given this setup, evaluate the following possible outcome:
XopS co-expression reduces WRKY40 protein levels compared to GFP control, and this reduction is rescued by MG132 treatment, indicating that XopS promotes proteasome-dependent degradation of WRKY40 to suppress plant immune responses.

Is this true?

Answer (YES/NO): NO